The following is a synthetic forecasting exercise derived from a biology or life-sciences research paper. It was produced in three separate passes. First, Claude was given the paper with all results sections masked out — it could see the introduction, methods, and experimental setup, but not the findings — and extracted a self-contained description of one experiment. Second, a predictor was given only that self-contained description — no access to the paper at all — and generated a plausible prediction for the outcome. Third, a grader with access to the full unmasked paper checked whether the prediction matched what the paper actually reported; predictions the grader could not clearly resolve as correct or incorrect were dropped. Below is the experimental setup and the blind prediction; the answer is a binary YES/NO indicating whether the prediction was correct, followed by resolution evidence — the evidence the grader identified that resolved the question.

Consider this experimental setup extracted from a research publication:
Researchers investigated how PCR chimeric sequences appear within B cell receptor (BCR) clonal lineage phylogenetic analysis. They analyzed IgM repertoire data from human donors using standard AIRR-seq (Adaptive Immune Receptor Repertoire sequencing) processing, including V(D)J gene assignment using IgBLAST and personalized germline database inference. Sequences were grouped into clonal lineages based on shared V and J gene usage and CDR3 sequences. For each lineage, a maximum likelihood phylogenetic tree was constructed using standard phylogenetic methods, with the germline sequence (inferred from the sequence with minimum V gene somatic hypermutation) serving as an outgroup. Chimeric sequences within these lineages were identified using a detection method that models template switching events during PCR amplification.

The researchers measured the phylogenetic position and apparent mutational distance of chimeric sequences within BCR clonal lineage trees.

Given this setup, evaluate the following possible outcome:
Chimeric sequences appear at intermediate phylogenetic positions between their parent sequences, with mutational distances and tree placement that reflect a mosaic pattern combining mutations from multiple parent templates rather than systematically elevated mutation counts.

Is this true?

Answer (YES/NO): NO